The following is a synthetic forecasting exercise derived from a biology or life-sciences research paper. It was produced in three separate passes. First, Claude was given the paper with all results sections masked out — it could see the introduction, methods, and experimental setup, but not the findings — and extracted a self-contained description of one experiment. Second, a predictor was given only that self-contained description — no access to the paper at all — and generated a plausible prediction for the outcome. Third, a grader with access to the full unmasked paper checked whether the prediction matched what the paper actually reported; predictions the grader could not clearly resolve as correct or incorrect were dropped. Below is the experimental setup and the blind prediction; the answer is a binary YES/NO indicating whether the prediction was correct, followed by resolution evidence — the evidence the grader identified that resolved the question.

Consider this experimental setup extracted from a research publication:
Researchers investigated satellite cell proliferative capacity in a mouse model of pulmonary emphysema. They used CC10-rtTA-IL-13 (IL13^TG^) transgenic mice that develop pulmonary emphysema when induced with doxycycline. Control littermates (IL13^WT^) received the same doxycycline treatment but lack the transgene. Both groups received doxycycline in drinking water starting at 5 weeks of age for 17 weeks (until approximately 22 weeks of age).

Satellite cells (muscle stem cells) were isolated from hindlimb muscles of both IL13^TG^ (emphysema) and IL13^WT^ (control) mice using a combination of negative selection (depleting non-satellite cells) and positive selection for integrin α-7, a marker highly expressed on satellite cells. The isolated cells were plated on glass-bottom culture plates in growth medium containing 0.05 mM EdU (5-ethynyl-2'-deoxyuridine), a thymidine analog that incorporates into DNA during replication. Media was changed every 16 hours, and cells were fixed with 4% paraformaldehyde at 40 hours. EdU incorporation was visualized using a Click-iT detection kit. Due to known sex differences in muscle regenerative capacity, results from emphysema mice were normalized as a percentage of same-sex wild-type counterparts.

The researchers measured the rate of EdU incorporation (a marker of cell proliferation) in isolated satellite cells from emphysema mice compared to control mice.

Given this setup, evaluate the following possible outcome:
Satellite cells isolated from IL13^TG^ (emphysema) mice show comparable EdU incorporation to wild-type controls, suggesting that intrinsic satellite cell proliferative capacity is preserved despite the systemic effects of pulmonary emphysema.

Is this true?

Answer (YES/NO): NO